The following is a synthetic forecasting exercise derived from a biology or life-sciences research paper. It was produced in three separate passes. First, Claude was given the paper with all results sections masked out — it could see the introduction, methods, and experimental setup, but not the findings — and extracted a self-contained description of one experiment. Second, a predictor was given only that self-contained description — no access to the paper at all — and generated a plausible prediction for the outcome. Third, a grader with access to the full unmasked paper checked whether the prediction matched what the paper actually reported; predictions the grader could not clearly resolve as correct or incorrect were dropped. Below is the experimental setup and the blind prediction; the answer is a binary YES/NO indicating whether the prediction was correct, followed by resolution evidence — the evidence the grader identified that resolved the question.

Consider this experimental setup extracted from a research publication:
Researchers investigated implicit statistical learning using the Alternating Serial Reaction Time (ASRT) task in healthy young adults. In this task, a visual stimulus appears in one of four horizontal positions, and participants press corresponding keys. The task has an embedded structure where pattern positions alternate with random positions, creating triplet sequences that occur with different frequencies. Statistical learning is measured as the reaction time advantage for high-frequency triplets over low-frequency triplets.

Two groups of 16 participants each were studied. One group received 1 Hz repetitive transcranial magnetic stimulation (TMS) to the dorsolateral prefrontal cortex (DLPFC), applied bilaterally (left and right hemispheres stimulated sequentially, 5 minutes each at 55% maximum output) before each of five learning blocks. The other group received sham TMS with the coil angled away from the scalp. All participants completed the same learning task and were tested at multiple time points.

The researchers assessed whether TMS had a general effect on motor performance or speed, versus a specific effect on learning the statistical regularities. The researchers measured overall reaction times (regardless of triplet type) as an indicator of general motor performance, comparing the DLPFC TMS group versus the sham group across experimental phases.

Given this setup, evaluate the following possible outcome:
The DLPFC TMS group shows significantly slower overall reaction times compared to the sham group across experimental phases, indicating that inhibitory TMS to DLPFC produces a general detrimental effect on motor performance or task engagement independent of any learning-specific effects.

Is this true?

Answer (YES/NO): NO